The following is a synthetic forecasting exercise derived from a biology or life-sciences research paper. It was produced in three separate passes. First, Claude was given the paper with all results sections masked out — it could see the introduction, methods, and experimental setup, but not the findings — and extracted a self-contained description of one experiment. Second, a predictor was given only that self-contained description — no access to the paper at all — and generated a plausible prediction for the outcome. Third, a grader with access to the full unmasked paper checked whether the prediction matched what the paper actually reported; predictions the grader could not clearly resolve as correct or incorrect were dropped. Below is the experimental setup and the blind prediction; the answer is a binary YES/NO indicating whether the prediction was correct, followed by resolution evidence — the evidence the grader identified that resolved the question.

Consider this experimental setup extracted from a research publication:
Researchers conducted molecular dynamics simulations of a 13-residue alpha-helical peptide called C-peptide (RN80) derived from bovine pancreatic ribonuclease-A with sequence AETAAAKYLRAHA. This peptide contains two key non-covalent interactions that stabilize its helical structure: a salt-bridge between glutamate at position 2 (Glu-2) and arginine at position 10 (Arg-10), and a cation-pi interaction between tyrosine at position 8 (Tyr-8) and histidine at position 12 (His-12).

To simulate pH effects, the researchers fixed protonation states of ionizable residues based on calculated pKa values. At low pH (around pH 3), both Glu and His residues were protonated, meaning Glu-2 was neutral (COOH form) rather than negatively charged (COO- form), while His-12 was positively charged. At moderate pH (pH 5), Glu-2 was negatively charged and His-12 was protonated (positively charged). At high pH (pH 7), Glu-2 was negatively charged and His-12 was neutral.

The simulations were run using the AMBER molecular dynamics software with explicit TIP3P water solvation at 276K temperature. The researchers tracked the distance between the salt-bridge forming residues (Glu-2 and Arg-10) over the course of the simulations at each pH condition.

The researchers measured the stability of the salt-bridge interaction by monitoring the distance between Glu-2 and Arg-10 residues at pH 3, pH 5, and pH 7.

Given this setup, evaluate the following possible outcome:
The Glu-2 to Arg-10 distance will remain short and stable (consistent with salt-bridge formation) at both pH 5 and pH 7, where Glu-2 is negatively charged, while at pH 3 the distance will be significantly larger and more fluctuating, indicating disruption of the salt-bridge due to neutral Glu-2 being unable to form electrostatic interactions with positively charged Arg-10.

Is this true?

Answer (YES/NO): YES